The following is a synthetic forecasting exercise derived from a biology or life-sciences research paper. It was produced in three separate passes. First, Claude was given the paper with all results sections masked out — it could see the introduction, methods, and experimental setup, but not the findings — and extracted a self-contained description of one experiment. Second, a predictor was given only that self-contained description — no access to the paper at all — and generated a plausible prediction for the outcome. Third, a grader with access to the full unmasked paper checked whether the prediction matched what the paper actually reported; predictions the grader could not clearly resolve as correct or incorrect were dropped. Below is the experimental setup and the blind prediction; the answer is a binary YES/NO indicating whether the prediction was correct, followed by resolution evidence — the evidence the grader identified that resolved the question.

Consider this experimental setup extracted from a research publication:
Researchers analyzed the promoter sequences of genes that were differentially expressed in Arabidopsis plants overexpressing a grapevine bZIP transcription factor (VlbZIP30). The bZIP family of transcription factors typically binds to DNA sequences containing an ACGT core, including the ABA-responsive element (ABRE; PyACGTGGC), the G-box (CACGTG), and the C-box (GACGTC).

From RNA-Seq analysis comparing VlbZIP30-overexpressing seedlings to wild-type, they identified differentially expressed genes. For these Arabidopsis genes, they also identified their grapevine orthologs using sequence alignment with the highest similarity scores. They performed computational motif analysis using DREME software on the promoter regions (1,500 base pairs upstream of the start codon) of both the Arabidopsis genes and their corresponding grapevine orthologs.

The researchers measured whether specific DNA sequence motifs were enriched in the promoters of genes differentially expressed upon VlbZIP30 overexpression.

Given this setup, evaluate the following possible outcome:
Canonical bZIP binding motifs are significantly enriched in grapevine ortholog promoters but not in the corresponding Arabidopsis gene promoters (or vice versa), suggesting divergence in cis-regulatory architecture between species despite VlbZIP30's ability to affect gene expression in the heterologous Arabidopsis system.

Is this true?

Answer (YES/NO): NO